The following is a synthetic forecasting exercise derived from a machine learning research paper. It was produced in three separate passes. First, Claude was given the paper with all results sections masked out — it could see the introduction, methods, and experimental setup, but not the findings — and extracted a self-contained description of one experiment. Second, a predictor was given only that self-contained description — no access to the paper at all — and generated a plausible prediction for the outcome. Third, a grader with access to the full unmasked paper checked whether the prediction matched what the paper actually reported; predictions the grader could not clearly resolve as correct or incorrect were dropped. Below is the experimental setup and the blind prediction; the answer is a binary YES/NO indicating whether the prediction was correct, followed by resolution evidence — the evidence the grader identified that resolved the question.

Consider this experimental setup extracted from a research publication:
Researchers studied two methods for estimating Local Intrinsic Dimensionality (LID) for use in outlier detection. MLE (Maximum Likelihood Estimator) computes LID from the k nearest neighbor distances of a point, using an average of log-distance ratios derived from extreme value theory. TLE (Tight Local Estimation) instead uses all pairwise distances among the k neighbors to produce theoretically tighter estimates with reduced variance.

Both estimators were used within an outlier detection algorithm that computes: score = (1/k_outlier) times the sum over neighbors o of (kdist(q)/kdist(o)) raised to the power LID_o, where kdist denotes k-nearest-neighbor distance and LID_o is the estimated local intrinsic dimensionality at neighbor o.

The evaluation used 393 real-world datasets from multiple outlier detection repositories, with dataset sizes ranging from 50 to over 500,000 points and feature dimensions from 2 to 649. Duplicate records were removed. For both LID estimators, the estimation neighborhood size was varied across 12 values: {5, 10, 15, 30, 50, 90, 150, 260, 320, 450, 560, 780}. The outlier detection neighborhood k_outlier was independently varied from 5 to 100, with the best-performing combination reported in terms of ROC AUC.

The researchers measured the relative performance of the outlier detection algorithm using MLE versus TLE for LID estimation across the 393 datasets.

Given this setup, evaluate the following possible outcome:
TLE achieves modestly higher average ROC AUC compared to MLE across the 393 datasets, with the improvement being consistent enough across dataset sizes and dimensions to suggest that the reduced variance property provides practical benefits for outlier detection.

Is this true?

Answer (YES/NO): NO